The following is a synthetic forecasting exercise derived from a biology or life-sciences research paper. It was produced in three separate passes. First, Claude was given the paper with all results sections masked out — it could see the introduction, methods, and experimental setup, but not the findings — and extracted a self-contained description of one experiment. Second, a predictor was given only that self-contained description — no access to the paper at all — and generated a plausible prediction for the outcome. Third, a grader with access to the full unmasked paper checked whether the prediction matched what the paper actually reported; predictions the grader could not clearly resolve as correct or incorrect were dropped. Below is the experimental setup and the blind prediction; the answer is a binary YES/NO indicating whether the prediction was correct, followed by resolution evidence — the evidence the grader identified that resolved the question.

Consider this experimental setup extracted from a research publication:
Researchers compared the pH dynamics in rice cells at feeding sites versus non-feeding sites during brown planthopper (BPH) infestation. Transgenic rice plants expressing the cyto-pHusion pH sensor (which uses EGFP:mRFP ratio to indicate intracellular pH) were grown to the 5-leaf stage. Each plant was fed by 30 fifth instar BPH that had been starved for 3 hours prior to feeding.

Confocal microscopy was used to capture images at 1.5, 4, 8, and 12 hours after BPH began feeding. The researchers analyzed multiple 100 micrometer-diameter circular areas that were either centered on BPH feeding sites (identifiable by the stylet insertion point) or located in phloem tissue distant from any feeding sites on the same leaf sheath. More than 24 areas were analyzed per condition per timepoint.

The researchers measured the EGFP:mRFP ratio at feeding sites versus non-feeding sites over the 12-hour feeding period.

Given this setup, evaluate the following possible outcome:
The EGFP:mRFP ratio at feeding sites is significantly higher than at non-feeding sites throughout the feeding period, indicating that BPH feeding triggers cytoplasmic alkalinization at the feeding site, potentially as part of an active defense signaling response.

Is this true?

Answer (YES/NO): NO